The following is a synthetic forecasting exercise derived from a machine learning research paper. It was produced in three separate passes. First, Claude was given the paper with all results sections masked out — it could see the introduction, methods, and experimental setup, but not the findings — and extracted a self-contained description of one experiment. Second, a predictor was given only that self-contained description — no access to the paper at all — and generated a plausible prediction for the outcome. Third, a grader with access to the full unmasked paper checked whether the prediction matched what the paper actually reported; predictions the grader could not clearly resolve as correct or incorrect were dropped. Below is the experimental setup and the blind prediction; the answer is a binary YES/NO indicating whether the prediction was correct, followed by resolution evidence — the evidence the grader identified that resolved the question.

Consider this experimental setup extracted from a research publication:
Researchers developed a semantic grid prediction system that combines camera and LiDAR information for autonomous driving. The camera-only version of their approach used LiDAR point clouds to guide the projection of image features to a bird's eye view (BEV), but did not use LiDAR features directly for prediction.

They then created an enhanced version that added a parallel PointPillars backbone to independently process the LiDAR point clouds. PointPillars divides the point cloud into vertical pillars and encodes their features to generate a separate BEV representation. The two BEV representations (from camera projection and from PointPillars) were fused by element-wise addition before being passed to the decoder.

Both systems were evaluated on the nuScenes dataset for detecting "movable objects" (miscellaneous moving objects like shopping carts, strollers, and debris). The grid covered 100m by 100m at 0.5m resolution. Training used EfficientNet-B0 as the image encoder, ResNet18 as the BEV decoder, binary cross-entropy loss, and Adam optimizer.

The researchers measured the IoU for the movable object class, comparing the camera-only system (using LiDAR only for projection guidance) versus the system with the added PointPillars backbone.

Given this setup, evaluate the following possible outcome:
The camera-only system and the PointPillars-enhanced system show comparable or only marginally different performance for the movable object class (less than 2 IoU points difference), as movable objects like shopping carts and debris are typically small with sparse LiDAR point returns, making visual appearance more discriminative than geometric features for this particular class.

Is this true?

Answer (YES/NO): NO